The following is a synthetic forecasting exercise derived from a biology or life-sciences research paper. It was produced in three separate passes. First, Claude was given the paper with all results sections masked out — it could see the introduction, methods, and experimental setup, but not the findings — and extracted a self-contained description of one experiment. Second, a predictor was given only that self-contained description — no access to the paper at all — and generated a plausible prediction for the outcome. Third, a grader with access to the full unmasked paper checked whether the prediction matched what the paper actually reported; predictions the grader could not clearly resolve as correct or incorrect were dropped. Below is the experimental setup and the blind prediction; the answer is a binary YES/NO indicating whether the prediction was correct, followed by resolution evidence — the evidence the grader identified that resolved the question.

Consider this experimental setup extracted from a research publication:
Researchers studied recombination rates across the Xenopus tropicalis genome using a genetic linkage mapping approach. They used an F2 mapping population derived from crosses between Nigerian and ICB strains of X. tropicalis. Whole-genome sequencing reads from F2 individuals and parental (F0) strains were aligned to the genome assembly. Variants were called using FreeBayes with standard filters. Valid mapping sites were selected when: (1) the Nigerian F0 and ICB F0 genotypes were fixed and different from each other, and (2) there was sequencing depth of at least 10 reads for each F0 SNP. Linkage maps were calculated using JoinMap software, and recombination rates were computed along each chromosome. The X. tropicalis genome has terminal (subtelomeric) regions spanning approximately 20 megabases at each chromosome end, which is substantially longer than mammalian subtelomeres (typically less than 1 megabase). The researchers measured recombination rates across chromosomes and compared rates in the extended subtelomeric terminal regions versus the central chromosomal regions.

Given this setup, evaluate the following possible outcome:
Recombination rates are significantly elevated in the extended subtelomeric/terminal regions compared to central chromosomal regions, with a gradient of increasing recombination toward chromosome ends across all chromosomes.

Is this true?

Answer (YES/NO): YES